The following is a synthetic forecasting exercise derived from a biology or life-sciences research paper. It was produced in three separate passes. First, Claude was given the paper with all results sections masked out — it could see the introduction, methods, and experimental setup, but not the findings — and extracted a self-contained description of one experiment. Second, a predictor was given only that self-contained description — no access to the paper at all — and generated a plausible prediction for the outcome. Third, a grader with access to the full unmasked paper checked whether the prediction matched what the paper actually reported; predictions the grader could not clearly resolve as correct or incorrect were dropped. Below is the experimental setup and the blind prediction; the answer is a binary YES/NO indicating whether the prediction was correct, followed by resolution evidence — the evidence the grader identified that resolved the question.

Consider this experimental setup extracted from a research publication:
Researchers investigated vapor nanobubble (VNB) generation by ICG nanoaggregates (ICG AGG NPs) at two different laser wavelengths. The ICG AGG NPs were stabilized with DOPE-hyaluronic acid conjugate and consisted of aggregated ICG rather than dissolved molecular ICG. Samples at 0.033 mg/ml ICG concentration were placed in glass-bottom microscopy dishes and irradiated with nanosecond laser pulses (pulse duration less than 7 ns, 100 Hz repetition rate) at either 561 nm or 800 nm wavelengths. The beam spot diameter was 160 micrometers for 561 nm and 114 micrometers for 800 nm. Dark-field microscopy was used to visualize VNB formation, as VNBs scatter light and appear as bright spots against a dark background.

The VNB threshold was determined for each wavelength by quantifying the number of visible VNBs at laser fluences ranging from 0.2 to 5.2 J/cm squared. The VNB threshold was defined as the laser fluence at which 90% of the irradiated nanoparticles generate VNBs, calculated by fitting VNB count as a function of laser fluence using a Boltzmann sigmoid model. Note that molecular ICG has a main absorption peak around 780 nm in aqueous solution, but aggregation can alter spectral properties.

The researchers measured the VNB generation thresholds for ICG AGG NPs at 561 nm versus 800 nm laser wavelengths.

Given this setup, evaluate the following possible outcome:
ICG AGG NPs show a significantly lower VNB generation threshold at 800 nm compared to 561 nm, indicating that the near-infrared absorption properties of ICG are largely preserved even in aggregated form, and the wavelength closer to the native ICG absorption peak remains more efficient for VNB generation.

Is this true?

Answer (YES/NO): NO